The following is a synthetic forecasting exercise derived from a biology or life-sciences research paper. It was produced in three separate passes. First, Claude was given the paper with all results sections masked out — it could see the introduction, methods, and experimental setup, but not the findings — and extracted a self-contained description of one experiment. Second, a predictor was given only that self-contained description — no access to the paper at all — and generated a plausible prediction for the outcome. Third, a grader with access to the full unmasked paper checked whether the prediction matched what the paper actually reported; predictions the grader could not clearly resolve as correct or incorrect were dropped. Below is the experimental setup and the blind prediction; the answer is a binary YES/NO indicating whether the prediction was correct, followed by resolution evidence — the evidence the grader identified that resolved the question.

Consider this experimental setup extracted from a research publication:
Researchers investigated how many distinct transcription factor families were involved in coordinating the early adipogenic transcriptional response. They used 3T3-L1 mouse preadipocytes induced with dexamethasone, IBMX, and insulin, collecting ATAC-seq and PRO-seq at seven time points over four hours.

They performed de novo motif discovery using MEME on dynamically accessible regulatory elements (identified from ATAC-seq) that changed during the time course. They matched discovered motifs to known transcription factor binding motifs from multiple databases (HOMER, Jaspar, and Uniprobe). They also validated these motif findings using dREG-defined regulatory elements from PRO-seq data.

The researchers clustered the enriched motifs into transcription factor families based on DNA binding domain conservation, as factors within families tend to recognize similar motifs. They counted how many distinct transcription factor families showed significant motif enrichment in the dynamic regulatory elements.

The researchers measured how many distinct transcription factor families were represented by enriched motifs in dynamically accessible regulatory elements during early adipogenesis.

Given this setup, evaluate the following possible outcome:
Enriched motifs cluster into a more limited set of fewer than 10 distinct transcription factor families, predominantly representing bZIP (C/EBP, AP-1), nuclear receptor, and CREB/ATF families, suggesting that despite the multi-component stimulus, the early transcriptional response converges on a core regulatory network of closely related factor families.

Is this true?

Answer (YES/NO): NO